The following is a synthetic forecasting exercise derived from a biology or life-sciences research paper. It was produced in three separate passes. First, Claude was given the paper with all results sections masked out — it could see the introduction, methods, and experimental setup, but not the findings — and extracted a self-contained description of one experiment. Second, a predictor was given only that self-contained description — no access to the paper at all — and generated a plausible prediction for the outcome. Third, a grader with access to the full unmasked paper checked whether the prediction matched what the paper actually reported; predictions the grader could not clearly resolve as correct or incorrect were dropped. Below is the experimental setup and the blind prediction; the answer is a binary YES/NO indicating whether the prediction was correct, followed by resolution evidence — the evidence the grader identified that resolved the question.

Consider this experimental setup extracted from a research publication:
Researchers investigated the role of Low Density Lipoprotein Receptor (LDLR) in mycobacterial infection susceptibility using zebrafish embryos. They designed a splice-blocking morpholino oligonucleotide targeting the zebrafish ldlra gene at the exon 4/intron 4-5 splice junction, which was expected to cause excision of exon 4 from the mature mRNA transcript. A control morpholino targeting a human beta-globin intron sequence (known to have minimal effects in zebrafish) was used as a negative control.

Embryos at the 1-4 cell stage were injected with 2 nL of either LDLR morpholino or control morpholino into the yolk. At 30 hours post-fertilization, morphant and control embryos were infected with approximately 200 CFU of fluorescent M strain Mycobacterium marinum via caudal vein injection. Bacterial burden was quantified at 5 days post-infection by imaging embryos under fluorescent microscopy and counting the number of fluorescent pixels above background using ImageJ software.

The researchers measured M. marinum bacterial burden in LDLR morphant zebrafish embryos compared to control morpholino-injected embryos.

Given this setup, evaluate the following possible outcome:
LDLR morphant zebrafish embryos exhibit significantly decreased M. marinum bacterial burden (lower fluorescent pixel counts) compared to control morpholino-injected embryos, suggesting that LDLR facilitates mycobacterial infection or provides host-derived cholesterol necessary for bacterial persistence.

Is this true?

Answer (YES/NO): YES